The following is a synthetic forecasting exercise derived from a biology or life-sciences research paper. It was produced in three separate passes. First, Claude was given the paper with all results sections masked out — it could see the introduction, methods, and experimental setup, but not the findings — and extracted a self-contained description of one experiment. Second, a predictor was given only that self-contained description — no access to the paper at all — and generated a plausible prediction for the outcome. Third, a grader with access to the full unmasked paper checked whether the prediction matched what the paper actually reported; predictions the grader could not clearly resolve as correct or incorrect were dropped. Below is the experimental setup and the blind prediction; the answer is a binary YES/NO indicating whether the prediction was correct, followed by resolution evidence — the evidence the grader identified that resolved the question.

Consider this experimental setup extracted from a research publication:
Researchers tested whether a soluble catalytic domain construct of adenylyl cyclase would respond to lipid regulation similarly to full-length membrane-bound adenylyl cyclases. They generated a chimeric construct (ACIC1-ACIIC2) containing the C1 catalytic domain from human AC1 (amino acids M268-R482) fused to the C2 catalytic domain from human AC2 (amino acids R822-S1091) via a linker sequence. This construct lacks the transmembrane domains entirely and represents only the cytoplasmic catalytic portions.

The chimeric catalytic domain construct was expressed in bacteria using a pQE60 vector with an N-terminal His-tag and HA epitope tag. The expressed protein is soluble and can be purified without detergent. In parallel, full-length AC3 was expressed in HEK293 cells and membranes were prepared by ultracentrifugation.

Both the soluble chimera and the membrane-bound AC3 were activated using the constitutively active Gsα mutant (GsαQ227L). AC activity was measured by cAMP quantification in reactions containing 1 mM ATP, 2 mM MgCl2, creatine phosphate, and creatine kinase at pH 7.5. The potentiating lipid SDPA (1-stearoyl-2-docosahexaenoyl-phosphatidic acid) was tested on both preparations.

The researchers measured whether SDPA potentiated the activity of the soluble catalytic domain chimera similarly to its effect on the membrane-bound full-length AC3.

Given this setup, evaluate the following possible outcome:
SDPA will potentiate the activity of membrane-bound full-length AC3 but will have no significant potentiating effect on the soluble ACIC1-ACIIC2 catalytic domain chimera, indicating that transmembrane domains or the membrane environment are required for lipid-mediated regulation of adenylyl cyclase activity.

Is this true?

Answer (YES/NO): YES